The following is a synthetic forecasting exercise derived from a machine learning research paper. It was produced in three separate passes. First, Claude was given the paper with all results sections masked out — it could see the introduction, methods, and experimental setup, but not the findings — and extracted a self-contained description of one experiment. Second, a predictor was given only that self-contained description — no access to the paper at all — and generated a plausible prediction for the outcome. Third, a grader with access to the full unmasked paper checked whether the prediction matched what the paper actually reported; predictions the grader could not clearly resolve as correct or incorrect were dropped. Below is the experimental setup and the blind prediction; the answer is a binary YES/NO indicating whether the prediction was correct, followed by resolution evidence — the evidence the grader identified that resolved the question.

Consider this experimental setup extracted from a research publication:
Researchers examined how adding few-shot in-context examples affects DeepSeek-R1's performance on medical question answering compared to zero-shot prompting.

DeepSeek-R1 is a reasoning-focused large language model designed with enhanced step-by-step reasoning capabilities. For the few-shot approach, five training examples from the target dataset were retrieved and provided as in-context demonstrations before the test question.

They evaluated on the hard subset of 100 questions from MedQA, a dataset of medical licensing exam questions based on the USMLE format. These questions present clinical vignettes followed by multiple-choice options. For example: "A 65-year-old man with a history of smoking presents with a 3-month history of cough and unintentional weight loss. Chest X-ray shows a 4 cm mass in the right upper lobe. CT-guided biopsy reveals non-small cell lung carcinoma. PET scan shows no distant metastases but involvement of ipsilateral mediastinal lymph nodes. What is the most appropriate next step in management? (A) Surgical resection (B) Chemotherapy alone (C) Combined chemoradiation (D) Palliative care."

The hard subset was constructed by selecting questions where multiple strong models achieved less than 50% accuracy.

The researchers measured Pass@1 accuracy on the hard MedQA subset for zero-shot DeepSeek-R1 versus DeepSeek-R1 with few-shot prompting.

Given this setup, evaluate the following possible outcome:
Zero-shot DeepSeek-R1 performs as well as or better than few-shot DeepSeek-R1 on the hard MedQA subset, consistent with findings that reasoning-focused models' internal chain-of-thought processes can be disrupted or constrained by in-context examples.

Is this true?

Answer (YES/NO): YES